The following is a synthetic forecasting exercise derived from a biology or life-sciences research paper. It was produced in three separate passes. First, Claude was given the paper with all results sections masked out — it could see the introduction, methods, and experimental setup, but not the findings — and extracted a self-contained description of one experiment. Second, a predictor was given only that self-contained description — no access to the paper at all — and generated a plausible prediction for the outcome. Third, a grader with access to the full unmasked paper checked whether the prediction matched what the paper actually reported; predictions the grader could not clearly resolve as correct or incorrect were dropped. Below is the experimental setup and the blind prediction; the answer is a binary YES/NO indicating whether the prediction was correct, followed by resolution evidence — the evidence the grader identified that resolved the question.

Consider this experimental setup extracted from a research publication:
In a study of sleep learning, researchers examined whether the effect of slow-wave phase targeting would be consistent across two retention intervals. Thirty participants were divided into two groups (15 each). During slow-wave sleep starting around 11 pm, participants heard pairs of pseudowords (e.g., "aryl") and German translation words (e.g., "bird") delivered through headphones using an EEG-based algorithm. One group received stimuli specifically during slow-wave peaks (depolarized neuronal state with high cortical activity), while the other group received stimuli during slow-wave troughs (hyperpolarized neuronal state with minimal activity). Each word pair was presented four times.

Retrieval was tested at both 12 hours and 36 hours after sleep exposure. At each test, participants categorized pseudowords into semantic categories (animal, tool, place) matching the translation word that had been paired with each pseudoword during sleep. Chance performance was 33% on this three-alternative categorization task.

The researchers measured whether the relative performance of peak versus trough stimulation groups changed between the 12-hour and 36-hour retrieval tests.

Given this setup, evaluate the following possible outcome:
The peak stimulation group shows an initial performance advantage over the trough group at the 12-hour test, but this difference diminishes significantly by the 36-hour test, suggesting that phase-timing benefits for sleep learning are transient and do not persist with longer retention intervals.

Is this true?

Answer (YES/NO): NO